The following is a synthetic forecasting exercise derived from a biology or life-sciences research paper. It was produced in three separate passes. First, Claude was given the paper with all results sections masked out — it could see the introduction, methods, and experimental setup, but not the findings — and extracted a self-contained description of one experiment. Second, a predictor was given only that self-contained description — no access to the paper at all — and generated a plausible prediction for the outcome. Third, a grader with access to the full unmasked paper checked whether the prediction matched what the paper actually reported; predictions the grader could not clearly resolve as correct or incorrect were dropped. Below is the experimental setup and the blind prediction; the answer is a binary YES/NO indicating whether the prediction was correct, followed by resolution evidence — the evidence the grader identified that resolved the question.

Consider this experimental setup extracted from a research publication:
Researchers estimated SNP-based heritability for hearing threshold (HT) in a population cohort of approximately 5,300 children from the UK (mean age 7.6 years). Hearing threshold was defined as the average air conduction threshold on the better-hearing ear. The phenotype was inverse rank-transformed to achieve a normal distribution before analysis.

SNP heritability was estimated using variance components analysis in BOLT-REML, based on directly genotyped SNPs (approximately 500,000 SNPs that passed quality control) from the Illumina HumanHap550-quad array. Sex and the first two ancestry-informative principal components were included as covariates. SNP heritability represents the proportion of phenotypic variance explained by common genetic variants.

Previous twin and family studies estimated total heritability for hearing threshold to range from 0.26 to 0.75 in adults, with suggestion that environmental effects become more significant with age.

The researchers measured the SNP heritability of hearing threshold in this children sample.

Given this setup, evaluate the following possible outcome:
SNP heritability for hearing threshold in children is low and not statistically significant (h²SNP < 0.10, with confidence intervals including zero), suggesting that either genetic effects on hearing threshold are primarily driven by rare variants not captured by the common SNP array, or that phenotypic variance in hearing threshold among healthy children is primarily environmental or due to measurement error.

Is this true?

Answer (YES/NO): NO